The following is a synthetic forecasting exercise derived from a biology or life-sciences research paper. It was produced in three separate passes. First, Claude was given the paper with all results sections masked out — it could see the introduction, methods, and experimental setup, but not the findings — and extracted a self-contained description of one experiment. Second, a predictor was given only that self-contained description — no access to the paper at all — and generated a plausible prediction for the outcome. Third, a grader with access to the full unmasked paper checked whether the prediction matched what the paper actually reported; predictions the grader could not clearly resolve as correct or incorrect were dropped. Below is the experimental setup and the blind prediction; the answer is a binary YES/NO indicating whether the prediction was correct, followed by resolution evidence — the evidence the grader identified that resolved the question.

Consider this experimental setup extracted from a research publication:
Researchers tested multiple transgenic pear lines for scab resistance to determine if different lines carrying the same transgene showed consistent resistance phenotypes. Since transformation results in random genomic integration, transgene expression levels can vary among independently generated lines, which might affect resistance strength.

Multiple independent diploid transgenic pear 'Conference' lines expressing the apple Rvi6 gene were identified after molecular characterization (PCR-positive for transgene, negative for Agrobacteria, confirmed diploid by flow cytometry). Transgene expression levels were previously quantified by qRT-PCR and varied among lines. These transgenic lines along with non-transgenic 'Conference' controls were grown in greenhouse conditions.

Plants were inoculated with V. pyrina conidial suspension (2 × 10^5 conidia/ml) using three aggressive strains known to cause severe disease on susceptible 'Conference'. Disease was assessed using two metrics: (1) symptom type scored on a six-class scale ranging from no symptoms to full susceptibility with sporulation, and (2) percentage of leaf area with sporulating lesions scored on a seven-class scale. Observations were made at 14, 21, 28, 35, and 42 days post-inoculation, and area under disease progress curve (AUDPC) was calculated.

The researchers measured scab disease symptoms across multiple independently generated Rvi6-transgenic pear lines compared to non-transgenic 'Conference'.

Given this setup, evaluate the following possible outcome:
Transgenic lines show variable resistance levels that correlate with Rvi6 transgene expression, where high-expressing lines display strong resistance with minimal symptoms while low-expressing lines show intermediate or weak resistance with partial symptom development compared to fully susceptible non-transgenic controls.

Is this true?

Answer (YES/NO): NO